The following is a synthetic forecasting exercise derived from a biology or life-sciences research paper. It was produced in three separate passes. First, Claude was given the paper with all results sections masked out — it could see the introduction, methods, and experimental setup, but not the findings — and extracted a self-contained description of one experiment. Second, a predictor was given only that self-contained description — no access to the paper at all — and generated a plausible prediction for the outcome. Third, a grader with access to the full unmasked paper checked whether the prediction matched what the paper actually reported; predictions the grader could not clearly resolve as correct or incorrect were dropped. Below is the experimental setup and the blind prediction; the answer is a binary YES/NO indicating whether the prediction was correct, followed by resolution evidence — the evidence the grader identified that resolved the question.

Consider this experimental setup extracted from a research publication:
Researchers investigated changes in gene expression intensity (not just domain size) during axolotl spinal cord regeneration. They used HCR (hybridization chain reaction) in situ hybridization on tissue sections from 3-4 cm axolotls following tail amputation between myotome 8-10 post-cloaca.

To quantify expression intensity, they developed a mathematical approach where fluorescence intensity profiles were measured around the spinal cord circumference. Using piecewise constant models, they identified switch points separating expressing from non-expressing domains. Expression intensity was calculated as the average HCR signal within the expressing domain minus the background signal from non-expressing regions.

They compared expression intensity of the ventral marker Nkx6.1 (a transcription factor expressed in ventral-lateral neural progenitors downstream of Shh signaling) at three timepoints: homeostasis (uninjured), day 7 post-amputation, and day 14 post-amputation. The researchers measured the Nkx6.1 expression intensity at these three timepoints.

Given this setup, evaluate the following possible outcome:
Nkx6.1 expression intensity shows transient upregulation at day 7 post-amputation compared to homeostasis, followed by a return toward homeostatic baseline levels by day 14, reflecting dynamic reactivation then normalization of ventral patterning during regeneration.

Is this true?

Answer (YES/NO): NO